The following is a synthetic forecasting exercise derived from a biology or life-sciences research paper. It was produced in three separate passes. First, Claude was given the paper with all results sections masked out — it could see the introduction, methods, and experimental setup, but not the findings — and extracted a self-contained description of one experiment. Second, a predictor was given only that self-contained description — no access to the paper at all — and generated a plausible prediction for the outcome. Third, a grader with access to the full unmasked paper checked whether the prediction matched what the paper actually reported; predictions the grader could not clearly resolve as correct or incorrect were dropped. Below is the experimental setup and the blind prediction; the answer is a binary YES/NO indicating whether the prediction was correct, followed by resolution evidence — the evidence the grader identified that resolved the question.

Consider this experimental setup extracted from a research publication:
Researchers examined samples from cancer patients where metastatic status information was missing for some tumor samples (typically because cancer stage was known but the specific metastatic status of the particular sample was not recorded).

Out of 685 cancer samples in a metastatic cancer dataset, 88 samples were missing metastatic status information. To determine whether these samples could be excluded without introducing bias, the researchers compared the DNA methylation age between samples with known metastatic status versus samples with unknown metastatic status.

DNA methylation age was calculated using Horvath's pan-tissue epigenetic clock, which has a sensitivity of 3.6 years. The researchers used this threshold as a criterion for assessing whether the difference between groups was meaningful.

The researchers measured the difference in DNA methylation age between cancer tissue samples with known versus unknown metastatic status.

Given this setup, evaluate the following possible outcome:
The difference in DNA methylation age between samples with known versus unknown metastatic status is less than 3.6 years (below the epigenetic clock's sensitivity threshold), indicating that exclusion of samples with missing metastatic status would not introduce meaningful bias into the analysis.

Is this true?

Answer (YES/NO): YES